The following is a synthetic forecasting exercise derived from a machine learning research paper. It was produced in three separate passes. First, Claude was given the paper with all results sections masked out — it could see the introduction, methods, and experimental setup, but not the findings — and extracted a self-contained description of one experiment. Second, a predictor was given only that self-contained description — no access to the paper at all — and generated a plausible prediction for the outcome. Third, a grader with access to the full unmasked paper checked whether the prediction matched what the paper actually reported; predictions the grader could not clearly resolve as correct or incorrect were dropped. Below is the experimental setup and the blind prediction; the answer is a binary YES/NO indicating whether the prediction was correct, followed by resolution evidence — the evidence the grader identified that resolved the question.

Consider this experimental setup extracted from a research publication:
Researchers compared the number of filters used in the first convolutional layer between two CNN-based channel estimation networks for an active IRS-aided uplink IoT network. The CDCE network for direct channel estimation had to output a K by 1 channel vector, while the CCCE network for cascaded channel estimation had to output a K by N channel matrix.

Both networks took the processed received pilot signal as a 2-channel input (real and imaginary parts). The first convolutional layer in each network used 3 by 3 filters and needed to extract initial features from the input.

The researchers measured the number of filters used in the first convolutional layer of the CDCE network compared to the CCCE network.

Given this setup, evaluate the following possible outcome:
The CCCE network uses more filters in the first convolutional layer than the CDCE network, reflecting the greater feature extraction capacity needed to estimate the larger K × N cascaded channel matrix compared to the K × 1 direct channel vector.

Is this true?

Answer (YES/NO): NO